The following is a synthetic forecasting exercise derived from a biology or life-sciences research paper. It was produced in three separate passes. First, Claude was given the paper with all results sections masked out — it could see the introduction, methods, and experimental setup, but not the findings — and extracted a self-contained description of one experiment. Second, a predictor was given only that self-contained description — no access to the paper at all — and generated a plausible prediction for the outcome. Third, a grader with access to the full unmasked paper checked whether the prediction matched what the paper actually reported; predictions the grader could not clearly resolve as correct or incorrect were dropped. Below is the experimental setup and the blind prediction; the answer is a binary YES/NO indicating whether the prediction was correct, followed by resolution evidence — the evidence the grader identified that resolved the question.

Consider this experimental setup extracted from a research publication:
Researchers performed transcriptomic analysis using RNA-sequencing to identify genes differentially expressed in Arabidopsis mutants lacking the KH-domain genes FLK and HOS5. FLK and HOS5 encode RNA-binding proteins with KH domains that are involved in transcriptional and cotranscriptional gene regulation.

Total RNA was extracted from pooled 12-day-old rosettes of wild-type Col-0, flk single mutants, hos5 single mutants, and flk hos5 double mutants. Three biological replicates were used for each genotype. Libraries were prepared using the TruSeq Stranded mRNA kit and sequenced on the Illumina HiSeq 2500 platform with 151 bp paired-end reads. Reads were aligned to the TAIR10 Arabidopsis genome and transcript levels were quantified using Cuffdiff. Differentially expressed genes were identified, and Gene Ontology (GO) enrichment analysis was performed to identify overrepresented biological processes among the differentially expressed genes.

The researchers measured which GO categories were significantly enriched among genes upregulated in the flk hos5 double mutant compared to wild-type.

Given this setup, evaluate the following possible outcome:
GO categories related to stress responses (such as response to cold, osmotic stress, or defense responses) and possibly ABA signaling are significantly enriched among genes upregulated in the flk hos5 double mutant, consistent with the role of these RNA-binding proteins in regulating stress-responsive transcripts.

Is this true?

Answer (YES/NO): YES